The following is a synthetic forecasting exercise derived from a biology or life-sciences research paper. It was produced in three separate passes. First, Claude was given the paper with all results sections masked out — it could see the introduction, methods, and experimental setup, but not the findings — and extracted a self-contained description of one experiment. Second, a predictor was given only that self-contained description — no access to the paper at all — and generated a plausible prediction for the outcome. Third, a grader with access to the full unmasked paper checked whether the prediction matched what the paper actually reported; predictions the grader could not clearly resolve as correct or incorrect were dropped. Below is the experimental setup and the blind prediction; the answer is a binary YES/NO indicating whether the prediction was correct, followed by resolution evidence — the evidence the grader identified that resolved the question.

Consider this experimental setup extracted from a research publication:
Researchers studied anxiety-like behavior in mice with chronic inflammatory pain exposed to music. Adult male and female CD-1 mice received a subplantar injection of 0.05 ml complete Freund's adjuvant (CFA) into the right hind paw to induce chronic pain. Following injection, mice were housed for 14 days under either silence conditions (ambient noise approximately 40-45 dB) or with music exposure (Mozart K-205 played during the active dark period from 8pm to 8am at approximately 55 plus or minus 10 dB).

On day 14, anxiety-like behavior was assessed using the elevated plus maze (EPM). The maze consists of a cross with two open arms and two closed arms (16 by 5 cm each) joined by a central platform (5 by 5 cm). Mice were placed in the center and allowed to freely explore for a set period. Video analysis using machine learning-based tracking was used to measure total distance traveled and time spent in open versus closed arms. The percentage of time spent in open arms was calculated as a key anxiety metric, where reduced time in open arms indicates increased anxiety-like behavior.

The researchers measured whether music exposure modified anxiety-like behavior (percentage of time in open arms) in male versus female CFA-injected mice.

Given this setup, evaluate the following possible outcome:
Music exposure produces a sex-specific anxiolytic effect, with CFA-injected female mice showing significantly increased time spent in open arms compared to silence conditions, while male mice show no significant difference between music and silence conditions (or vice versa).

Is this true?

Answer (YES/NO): NO